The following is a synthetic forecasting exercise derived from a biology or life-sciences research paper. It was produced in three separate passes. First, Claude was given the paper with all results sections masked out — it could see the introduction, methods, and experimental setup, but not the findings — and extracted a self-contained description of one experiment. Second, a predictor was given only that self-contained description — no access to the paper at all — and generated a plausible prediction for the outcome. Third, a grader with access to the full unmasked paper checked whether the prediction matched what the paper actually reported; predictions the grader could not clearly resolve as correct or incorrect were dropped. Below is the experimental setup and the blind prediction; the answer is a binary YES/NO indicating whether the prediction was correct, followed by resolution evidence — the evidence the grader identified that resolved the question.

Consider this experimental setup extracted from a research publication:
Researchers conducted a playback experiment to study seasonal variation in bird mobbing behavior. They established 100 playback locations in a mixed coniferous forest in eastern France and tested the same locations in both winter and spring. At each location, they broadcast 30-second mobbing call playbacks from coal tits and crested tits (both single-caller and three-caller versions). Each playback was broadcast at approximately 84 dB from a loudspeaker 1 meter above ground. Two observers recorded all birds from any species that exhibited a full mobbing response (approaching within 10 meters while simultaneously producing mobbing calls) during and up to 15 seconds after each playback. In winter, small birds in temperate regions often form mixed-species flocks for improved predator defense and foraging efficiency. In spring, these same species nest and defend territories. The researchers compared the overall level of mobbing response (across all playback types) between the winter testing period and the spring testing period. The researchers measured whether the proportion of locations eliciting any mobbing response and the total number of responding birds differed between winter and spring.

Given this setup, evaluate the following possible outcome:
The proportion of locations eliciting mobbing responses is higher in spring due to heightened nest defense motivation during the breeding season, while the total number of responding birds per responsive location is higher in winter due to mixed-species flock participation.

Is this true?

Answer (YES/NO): NO